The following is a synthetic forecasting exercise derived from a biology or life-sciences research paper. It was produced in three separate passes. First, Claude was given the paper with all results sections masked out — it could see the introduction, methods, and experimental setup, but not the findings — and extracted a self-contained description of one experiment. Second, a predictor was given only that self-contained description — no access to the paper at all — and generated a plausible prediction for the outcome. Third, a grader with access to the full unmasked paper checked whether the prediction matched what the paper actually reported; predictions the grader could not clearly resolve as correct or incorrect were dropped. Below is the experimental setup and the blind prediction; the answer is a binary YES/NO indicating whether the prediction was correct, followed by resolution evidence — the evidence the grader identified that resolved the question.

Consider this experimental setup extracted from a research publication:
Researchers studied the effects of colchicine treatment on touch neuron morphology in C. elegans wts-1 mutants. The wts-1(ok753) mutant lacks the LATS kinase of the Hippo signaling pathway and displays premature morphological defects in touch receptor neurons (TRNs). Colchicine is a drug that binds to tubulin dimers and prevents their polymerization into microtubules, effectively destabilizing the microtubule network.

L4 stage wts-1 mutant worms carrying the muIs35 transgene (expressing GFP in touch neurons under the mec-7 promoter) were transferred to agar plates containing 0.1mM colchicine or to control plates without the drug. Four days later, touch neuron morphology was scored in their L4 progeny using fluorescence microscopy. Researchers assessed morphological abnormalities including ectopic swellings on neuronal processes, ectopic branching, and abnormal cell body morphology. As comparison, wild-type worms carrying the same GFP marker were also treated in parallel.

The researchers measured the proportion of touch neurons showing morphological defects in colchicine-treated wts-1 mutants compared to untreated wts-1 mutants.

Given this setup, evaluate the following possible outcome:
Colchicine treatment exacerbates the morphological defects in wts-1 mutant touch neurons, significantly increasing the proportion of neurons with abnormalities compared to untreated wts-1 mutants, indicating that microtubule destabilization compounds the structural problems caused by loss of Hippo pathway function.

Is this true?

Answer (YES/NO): NO